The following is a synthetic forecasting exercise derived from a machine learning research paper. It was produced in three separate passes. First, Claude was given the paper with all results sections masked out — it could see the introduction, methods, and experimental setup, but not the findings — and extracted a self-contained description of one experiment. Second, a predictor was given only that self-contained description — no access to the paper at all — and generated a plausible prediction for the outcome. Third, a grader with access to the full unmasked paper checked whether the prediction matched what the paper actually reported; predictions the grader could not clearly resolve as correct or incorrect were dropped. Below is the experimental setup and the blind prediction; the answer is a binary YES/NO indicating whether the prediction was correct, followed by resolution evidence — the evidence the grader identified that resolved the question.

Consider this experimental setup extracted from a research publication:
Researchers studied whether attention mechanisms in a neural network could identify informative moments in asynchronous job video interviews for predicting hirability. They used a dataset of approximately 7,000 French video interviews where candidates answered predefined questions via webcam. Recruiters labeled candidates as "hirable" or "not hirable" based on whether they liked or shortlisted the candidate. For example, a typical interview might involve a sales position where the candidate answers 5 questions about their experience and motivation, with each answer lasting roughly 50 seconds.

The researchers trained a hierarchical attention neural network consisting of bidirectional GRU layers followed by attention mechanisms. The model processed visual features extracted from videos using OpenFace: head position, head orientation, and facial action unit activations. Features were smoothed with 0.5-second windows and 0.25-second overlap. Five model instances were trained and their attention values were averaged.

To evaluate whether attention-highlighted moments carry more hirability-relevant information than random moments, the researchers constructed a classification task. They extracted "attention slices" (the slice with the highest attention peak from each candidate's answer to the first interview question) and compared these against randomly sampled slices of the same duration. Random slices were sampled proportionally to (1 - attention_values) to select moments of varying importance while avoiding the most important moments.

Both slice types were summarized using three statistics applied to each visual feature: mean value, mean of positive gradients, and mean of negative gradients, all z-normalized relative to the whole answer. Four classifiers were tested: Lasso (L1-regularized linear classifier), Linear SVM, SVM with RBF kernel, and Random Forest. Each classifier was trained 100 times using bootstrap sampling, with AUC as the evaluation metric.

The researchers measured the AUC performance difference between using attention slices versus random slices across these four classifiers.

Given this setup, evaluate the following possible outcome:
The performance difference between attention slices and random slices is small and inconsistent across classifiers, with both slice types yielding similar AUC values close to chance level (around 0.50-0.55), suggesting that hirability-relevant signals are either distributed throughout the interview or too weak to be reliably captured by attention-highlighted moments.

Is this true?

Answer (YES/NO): NO